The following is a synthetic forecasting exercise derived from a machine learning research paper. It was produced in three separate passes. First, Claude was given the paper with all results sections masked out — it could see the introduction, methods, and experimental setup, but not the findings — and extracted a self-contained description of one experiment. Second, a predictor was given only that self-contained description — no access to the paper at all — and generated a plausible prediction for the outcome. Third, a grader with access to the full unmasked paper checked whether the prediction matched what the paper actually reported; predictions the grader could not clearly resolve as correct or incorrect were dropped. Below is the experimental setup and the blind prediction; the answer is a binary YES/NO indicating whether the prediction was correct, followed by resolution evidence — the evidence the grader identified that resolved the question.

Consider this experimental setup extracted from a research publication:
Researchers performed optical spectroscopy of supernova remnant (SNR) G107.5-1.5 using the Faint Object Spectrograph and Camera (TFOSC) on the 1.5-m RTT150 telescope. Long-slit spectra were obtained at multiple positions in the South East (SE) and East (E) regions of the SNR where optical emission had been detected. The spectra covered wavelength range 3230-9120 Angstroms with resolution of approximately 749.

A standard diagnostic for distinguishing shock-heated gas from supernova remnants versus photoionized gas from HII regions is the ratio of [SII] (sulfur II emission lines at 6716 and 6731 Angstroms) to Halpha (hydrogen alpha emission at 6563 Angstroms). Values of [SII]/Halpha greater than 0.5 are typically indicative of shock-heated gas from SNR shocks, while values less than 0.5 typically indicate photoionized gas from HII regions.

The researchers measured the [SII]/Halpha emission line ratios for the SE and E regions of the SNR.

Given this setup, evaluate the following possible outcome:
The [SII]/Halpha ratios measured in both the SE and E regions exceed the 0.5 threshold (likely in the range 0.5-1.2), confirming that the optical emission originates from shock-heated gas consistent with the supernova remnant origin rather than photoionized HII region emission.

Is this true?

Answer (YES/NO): NO